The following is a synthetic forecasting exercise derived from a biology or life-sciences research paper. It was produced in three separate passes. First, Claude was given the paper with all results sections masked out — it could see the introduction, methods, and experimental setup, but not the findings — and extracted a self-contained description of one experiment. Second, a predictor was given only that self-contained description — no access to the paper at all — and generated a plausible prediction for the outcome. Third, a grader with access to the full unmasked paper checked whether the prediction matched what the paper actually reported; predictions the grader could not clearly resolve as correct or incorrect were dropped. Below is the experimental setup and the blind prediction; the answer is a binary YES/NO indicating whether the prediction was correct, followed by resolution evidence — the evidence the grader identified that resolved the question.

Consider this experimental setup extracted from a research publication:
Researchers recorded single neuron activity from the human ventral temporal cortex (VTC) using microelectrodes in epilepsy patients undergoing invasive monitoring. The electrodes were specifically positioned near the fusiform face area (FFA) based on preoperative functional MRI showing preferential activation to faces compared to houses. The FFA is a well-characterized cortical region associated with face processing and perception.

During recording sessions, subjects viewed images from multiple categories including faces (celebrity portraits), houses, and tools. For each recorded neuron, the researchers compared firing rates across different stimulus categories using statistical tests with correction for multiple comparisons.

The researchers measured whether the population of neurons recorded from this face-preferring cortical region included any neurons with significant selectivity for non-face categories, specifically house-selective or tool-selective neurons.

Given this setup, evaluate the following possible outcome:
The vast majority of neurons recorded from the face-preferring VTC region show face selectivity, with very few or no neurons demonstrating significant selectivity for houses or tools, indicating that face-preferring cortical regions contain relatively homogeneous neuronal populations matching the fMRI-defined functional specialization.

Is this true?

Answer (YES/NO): YES